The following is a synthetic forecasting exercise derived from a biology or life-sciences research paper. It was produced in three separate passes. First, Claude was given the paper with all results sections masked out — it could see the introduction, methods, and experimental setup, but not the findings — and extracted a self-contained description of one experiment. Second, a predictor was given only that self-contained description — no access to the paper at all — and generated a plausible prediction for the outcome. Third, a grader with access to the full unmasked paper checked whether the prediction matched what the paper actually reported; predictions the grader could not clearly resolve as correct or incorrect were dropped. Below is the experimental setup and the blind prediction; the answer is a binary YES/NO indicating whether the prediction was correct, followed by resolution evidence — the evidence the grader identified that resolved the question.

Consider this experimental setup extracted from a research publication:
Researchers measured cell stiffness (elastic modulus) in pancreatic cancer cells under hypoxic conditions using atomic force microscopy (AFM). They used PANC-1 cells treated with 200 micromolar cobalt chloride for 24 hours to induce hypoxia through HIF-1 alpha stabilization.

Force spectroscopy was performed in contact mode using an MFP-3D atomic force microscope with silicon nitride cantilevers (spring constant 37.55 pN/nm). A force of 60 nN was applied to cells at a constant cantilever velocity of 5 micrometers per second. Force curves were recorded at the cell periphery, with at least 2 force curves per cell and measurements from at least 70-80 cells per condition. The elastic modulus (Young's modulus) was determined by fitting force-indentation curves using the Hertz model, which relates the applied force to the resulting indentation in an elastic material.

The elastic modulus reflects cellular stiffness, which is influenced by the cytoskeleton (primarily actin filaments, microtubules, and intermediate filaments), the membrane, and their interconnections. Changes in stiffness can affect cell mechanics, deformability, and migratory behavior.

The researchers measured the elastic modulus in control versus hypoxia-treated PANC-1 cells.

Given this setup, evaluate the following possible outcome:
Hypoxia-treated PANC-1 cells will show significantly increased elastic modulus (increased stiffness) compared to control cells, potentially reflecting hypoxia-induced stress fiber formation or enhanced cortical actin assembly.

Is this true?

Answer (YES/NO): NO